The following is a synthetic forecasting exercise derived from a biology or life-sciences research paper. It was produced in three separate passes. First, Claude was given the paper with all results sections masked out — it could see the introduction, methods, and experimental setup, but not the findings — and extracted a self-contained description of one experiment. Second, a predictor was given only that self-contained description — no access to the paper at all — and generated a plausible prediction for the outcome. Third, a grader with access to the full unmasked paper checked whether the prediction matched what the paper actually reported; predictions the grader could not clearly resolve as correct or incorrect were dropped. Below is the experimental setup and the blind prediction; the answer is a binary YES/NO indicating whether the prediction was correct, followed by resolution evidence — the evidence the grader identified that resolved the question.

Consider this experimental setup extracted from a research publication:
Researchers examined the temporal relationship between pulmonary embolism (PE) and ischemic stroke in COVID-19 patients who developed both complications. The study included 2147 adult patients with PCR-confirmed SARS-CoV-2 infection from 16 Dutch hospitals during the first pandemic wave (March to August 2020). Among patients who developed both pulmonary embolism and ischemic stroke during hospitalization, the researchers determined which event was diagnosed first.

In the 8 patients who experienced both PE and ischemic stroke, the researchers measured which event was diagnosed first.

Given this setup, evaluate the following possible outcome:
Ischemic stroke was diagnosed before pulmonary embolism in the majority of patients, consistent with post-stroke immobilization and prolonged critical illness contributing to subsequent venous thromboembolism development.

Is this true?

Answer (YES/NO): NO